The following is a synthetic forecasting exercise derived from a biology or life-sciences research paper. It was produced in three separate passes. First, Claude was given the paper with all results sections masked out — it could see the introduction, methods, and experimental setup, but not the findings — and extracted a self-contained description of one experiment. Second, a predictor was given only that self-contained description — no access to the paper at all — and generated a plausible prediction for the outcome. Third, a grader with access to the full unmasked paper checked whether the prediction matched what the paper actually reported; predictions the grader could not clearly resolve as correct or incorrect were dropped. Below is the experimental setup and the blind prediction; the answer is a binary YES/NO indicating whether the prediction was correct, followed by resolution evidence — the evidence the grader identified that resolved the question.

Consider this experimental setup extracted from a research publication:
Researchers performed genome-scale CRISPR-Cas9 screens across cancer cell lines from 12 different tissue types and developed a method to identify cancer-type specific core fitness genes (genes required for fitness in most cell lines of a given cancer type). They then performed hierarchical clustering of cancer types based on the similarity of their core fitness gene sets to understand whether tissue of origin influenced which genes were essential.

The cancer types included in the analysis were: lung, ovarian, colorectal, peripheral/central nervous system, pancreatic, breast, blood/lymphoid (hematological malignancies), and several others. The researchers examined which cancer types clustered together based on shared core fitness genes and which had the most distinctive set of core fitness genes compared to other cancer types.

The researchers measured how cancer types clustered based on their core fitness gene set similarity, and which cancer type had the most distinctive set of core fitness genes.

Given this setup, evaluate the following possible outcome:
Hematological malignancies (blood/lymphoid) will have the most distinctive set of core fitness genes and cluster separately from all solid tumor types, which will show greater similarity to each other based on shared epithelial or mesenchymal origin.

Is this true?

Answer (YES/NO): YES